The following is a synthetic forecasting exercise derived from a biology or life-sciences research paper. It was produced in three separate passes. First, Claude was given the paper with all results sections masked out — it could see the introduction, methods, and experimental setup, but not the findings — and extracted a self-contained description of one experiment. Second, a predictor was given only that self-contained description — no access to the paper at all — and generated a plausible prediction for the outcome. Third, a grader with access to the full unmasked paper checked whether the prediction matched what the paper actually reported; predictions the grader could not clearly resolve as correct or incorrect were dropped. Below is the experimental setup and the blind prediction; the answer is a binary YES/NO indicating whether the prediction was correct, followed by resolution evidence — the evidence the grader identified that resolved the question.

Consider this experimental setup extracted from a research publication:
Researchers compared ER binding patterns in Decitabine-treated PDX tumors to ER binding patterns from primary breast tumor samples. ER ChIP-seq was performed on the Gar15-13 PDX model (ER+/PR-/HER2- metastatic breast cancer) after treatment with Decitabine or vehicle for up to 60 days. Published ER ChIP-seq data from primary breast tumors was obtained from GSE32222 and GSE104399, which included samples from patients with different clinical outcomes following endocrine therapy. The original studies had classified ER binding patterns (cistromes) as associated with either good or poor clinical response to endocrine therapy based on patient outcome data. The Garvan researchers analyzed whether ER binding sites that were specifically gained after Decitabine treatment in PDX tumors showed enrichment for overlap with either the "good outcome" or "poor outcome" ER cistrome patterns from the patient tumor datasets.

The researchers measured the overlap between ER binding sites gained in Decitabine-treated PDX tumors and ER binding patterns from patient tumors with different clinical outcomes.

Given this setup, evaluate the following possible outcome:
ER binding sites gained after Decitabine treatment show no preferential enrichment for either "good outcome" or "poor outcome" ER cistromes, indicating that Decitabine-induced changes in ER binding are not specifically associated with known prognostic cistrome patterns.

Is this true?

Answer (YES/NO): NO